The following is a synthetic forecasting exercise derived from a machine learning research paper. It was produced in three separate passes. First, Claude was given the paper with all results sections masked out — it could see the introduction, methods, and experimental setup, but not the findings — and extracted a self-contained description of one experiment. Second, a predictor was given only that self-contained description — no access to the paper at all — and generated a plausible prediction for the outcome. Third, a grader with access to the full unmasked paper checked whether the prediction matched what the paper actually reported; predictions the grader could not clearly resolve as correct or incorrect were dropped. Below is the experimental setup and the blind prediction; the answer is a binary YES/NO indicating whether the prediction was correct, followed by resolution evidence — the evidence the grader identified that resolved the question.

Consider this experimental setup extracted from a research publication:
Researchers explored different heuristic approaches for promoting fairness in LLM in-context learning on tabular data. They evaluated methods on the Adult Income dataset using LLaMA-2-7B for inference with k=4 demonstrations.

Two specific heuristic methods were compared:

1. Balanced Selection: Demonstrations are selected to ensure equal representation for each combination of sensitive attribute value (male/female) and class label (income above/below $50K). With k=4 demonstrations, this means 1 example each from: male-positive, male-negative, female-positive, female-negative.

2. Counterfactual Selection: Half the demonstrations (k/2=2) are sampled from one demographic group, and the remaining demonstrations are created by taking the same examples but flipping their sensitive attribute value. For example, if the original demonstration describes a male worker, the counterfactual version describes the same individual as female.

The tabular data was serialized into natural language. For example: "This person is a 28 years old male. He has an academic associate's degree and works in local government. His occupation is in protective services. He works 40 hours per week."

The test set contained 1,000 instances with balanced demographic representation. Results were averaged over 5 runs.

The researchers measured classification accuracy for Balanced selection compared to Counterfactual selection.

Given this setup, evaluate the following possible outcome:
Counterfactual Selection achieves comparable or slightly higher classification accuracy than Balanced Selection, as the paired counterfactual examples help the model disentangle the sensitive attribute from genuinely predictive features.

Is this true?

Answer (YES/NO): NO